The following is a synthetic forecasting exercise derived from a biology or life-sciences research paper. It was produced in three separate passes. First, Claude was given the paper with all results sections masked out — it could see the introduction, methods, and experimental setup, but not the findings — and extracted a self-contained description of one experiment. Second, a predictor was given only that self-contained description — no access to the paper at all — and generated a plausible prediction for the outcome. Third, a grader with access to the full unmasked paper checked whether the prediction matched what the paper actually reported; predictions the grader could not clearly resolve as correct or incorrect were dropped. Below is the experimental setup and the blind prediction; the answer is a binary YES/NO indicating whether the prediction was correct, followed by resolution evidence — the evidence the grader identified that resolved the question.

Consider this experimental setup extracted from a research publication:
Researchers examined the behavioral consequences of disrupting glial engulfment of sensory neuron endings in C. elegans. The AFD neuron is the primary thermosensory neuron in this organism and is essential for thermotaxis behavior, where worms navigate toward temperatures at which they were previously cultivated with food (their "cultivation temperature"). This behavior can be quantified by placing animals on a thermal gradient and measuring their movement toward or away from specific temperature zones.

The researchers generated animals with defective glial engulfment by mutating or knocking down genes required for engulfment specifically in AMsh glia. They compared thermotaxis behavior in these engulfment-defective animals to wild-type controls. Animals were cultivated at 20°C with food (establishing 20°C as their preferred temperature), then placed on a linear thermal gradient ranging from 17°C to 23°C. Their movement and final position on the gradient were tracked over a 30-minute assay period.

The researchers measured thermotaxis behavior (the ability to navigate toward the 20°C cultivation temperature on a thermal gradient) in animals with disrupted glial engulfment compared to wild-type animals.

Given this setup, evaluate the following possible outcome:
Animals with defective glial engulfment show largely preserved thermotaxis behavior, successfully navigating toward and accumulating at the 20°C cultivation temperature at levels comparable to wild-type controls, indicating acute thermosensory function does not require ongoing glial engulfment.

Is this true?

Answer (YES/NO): NO